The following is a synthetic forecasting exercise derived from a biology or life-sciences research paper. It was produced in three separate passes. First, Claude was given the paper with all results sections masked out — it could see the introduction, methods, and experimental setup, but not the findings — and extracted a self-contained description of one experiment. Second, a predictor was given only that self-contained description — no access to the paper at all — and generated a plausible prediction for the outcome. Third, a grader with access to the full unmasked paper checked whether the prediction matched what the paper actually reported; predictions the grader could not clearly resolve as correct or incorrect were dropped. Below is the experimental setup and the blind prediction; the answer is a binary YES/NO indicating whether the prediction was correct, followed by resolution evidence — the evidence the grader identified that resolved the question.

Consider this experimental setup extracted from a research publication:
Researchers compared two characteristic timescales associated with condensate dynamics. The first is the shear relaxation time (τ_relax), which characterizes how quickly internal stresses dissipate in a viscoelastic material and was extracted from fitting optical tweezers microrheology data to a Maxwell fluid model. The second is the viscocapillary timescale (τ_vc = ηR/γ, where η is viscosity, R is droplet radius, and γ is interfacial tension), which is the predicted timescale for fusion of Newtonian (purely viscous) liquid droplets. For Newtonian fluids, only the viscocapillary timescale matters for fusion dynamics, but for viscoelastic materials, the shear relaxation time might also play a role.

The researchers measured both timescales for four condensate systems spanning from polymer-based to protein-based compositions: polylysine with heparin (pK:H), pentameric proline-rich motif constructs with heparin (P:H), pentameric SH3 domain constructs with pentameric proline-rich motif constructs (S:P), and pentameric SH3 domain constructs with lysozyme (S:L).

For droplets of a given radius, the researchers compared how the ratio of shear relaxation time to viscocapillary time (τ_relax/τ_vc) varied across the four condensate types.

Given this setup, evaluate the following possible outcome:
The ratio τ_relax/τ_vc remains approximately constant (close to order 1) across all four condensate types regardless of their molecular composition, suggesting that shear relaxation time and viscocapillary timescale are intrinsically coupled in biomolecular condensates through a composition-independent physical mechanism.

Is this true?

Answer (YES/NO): NO